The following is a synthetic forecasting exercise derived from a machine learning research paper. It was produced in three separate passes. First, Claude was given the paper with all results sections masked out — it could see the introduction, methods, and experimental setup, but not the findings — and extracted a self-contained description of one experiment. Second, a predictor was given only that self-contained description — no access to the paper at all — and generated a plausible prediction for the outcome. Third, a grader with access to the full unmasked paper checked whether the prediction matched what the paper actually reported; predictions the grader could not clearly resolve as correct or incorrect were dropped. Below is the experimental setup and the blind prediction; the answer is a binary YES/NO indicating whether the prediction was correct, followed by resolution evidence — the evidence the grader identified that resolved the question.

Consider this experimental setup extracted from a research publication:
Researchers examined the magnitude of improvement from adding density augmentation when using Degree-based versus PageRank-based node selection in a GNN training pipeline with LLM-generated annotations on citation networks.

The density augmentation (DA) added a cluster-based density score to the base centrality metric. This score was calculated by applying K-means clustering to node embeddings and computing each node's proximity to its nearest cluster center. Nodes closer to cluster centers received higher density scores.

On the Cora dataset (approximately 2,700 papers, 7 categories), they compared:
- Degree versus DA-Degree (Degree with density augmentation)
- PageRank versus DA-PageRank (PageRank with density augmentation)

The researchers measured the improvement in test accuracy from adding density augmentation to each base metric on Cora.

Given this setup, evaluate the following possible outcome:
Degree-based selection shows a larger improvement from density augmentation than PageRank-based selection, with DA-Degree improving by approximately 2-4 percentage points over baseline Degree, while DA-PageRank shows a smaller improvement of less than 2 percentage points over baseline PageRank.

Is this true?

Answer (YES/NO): NO